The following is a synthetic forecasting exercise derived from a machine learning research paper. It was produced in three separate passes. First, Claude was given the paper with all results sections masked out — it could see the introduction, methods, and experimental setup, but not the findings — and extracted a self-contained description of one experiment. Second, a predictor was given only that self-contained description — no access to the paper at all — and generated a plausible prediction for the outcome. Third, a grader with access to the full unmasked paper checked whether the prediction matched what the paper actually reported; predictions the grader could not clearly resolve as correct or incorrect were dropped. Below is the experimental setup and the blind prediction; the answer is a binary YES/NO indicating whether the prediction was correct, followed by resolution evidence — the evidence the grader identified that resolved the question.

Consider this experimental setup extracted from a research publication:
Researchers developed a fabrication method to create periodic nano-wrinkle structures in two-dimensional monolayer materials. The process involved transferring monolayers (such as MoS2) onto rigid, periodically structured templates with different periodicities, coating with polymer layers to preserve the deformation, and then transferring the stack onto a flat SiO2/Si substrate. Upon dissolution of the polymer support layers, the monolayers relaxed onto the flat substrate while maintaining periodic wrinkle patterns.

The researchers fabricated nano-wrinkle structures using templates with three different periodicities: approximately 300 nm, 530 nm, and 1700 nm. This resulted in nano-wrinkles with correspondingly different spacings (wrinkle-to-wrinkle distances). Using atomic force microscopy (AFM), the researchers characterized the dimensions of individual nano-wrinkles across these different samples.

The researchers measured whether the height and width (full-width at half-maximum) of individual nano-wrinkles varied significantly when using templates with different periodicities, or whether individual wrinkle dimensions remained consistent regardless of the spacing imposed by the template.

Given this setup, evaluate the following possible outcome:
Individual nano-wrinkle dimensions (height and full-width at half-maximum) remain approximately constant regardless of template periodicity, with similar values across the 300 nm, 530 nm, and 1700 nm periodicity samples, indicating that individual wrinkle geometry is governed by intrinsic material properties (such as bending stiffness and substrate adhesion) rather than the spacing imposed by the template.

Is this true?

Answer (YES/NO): YES